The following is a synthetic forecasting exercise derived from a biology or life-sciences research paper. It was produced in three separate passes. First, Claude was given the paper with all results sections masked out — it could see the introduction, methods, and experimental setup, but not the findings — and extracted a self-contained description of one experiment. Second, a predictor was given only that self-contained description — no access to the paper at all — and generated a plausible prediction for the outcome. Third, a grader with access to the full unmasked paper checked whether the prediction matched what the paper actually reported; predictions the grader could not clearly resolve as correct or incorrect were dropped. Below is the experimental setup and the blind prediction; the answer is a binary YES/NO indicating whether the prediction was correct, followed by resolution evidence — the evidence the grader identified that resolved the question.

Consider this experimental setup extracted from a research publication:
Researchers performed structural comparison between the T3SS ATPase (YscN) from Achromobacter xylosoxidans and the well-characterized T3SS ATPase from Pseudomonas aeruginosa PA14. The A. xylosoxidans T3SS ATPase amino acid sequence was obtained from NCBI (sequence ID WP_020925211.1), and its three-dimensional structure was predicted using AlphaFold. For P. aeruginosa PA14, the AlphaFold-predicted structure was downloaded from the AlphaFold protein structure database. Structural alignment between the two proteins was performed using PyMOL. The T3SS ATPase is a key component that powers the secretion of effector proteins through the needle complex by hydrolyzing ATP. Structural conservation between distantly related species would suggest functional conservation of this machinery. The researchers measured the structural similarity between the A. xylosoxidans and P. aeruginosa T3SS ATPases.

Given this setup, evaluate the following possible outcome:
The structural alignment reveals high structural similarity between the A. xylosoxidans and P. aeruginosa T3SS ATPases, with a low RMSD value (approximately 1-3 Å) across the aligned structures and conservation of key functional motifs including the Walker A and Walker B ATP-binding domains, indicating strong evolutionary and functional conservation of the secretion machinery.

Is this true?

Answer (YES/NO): NO